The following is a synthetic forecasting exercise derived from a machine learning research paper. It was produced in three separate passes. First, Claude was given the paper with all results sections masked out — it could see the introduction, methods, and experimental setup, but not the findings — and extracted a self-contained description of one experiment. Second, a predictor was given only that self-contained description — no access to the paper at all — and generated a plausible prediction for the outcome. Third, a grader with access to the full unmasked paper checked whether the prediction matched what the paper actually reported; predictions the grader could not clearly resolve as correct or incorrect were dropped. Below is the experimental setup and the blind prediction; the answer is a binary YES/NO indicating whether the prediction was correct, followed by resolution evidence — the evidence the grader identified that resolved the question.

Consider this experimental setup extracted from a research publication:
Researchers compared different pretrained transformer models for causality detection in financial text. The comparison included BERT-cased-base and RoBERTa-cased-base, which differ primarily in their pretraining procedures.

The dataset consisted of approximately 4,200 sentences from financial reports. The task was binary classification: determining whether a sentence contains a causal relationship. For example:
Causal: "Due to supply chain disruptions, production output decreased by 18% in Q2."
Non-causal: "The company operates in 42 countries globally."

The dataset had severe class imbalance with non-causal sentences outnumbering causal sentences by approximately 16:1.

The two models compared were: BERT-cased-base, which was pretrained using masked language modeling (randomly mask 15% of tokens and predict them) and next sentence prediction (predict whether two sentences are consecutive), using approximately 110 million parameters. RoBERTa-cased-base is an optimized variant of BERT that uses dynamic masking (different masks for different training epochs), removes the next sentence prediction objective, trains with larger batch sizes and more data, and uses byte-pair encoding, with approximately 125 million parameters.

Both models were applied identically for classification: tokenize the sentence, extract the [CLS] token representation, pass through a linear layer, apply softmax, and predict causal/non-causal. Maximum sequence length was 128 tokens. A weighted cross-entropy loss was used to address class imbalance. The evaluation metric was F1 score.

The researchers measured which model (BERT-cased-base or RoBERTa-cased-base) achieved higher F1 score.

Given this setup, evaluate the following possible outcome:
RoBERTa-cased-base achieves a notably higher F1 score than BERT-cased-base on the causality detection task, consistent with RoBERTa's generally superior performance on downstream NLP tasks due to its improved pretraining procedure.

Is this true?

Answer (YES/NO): NO